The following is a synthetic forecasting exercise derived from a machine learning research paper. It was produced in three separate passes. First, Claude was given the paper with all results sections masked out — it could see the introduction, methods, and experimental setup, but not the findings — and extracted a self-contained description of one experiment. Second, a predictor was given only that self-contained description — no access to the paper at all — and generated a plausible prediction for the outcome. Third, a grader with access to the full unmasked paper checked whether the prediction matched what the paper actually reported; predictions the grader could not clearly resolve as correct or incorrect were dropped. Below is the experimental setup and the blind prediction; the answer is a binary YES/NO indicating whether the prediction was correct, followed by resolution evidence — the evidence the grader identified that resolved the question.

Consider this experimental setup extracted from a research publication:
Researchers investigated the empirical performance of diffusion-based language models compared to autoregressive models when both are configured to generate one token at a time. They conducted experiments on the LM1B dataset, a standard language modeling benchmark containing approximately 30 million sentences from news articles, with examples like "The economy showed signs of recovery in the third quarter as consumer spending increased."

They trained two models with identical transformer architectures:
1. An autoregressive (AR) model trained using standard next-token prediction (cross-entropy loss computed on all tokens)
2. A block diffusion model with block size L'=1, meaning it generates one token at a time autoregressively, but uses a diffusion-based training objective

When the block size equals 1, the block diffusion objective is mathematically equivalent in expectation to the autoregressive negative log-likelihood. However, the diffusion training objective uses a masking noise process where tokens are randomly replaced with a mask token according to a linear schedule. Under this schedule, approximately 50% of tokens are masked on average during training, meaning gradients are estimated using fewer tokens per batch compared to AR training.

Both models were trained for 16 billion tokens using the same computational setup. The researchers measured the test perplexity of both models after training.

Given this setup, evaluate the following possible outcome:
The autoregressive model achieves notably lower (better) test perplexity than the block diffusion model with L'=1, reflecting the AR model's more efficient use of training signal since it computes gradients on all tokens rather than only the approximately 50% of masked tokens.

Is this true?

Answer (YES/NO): YES